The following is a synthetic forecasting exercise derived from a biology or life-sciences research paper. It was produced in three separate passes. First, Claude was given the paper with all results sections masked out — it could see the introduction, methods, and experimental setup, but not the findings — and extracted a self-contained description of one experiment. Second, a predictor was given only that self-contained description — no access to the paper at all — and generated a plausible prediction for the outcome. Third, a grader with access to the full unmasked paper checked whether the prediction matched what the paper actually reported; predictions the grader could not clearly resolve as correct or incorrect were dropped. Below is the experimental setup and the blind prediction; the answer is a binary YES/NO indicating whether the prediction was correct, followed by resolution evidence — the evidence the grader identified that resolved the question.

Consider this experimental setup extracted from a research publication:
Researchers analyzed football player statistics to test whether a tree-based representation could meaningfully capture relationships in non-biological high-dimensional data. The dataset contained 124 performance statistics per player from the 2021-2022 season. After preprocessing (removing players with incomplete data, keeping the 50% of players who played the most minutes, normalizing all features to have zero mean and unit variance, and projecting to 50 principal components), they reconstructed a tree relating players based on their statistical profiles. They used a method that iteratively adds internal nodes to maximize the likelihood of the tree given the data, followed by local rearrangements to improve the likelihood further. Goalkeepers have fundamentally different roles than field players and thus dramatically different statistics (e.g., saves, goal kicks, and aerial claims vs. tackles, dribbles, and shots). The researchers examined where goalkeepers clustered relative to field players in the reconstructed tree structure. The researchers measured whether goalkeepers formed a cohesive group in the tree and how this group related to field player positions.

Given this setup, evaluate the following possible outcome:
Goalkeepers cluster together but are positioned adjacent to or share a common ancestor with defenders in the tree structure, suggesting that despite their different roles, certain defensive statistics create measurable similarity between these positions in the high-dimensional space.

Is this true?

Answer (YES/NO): NO